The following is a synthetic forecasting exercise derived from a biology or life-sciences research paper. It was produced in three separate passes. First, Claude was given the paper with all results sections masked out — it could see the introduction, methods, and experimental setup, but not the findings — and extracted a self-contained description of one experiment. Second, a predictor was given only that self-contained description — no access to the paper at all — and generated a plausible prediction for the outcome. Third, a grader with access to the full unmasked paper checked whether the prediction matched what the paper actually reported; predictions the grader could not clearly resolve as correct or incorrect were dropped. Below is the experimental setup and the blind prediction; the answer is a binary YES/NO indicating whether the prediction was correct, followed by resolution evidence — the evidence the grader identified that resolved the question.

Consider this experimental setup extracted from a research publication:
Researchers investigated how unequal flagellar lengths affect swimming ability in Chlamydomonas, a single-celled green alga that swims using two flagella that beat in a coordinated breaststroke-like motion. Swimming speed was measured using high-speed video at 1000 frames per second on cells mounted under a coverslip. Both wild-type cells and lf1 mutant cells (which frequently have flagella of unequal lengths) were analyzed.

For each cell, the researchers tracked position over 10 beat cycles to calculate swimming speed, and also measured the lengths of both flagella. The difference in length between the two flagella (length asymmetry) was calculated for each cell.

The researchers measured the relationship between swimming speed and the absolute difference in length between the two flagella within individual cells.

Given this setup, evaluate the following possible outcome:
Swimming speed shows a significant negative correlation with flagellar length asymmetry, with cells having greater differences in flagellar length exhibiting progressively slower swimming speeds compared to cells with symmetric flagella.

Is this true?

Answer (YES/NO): YES